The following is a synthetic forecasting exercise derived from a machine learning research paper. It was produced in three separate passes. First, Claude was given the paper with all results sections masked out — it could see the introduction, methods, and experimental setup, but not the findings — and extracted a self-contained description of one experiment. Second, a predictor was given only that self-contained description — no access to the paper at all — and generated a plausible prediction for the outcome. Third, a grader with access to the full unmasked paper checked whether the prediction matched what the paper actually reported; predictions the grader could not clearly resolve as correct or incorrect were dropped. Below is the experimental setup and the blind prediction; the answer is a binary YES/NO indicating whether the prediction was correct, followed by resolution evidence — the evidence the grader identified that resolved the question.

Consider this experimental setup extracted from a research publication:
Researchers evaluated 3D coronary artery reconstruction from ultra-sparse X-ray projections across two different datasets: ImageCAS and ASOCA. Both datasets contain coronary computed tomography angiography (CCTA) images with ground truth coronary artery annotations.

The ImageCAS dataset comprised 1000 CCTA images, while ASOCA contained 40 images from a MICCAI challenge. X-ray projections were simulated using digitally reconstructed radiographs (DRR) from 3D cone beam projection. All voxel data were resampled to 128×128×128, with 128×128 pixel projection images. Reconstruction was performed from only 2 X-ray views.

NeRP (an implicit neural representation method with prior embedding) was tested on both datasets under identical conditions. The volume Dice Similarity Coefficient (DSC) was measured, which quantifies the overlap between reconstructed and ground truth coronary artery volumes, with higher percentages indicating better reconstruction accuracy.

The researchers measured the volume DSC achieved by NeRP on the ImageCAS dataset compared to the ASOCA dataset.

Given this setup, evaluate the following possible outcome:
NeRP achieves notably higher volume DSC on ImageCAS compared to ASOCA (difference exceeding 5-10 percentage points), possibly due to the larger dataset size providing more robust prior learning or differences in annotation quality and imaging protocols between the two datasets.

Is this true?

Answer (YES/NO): NO